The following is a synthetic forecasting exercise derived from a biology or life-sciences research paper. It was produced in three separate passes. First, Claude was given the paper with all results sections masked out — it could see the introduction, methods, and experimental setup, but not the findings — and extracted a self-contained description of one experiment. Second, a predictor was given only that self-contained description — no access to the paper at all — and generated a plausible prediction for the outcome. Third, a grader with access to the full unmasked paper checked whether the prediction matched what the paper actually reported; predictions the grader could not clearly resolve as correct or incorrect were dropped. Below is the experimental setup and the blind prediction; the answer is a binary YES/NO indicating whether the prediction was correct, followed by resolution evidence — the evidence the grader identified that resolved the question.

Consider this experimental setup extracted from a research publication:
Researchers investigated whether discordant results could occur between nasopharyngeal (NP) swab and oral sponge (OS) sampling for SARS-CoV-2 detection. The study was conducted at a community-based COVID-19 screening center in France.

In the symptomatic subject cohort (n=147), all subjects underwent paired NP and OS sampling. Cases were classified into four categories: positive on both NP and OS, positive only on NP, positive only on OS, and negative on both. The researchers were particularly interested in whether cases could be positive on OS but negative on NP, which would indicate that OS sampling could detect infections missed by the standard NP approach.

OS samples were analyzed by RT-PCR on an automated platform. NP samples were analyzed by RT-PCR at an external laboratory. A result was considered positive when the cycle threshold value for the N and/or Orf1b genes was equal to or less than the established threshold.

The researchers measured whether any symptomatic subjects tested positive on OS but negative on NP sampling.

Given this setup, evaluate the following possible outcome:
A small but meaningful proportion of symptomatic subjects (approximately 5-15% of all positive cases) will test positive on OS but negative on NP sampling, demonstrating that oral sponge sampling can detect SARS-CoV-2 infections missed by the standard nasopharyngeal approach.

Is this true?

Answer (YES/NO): NO